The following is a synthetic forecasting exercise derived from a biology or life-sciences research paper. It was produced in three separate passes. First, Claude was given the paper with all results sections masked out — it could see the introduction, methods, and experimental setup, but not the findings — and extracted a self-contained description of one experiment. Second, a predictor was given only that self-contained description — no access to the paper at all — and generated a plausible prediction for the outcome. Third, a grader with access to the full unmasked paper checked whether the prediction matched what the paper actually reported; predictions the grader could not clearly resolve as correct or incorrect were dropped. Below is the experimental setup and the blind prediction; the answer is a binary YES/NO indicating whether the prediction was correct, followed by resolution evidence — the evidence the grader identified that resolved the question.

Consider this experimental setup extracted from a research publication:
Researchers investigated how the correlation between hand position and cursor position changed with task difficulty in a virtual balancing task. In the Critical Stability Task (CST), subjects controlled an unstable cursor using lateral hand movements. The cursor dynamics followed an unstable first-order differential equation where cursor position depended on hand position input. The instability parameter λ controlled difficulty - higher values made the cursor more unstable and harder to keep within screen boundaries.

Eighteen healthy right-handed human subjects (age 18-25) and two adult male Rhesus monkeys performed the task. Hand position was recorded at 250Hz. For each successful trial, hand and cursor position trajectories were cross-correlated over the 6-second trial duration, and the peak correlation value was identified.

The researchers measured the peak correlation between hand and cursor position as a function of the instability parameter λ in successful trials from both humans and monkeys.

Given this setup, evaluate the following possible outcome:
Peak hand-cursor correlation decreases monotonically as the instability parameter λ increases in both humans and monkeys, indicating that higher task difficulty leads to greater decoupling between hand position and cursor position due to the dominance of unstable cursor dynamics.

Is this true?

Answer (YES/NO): NO